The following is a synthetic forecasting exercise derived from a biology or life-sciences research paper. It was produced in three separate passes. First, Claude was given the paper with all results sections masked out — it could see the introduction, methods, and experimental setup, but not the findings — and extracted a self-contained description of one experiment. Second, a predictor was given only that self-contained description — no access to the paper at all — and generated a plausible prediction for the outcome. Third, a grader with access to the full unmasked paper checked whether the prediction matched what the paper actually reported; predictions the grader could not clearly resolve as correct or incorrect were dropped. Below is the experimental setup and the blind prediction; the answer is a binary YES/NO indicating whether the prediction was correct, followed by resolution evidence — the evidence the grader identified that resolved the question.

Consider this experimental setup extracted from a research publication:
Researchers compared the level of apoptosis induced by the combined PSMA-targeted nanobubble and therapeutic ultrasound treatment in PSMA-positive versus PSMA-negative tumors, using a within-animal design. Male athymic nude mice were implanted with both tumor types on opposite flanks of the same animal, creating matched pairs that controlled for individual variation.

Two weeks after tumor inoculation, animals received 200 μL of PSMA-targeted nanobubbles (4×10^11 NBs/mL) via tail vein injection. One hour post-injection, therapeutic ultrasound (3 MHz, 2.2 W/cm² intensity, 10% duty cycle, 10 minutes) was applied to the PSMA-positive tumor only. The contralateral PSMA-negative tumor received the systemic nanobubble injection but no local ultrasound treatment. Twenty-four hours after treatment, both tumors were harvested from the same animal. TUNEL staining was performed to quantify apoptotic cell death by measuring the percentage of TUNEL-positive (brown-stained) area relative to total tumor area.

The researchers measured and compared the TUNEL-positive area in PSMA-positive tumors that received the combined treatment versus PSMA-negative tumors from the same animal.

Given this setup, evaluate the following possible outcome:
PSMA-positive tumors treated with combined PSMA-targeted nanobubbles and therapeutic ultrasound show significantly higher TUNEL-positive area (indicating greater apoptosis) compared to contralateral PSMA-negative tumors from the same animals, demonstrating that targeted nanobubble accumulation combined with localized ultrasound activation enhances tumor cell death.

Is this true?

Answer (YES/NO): YES